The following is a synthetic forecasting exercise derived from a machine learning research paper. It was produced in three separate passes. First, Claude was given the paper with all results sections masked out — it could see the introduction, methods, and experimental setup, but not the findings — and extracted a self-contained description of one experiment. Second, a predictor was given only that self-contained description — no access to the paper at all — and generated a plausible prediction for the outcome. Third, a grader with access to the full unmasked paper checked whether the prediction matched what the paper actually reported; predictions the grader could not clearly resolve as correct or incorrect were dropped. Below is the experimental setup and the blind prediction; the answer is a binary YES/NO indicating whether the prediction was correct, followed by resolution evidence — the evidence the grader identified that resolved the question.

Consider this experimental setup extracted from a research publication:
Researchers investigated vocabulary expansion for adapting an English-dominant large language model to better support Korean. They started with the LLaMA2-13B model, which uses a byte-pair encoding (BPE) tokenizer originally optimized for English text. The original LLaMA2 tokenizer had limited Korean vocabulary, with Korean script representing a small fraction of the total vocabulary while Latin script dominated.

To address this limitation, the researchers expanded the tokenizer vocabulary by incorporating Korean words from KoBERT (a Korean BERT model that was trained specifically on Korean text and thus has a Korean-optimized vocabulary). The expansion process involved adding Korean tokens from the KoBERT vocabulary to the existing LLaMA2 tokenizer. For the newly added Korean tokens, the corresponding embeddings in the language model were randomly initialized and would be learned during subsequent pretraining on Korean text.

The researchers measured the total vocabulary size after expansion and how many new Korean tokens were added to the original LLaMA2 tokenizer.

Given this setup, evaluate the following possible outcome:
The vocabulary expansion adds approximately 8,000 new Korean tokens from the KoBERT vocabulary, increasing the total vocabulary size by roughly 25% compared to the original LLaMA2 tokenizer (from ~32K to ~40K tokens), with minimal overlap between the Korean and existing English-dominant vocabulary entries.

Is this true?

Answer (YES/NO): NO